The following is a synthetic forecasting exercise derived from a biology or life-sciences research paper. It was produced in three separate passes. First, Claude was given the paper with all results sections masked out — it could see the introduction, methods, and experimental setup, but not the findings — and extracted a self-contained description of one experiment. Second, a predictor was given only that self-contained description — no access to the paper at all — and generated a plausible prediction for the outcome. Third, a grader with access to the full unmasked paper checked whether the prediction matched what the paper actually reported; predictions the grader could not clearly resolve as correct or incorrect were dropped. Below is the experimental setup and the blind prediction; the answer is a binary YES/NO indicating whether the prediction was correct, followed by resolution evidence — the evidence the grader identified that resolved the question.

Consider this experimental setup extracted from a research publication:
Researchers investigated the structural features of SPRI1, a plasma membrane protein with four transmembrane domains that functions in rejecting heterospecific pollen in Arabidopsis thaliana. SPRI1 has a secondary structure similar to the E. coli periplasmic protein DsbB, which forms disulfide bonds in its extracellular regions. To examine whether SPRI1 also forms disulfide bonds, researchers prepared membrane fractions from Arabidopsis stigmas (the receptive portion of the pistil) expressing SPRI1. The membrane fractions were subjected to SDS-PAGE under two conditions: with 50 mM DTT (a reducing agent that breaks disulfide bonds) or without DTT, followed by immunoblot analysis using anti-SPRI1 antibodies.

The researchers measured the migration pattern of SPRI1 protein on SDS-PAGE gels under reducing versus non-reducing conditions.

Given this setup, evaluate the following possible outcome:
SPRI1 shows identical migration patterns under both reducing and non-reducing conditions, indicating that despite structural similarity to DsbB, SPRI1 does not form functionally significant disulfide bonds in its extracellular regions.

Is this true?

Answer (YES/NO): NO